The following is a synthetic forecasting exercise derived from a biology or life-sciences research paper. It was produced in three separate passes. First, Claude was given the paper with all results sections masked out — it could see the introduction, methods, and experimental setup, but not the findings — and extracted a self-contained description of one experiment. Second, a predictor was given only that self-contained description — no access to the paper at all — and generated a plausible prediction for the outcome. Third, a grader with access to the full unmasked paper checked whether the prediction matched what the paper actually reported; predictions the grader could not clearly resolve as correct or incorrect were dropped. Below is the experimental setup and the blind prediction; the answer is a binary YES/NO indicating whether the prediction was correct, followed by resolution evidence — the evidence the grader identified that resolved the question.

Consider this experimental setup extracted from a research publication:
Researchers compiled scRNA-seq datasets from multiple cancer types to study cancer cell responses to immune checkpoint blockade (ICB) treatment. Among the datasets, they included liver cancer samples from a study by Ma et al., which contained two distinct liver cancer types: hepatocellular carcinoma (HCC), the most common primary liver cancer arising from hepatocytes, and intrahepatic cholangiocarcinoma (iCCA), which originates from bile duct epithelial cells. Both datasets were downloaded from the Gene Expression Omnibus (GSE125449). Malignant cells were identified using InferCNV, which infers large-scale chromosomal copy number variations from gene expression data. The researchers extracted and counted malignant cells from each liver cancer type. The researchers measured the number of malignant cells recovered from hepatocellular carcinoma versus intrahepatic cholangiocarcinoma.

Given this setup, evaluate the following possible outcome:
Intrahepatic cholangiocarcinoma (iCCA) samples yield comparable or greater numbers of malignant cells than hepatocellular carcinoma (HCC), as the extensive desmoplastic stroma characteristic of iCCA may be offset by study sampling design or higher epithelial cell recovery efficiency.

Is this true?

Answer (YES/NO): YES